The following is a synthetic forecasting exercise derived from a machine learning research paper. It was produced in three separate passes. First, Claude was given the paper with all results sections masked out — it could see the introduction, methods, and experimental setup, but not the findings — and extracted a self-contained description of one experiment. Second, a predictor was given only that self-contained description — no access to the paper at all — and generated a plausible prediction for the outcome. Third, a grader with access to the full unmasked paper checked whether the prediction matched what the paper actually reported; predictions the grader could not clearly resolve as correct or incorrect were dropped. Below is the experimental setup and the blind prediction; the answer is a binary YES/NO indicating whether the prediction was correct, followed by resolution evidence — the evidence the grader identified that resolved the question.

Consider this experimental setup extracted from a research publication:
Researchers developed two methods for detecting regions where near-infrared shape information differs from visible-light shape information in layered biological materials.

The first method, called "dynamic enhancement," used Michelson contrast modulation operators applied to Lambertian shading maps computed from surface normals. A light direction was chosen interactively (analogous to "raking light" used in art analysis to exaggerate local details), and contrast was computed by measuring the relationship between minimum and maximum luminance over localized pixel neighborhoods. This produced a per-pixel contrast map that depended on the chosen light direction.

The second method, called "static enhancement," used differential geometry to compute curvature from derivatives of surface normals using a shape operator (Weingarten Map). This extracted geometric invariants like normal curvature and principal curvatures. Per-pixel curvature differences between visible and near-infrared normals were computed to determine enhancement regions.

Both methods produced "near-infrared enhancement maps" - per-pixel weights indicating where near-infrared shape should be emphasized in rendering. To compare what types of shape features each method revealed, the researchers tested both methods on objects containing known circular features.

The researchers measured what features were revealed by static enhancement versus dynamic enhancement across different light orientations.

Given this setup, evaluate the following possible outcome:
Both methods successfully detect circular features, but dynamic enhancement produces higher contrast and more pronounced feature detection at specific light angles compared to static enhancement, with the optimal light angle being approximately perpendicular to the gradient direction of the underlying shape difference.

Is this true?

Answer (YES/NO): NO